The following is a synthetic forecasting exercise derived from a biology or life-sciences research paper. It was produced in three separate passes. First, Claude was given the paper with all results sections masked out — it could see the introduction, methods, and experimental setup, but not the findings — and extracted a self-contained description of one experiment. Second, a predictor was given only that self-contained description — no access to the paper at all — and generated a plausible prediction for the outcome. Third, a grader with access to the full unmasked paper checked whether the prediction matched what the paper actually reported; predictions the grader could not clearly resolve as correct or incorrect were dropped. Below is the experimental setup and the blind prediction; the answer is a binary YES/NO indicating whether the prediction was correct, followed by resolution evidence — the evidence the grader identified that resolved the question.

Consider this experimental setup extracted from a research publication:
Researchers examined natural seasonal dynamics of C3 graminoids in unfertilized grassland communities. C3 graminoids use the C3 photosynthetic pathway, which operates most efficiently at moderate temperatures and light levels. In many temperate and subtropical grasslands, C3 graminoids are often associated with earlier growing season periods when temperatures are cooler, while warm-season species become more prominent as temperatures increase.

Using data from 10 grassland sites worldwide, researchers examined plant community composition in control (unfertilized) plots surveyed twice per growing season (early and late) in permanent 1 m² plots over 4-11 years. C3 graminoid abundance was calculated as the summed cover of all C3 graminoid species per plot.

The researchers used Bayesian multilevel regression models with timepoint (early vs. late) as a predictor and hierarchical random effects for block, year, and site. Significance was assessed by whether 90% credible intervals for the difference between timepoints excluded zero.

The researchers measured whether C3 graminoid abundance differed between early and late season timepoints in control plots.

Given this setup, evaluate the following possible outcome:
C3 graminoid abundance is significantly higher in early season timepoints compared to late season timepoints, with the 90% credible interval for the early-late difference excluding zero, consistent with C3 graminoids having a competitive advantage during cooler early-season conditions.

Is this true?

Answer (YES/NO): NO